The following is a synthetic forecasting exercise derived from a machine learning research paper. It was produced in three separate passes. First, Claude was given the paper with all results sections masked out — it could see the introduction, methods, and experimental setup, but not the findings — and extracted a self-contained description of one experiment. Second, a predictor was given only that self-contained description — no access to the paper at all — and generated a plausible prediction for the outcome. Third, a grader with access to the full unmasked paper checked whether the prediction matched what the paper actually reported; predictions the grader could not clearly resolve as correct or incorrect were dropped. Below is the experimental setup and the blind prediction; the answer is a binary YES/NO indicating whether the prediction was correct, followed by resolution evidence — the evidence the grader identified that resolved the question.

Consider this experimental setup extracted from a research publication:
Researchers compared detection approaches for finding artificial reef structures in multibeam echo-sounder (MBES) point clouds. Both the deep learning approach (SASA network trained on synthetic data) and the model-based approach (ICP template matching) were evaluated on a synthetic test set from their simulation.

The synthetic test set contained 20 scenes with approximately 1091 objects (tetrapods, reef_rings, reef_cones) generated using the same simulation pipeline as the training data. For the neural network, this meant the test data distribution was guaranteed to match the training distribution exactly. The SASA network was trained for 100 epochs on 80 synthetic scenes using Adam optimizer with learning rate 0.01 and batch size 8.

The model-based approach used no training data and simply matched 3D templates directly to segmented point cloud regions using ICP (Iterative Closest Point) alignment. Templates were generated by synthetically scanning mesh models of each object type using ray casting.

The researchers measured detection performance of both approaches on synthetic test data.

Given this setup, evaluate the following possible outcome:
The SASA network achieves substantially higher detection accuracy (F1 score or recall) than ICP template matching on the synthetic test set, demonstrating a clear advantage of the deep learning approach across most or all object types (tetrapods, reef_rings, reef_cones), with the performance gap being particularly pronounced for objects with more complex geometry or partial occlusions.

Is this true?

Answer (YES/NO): NO